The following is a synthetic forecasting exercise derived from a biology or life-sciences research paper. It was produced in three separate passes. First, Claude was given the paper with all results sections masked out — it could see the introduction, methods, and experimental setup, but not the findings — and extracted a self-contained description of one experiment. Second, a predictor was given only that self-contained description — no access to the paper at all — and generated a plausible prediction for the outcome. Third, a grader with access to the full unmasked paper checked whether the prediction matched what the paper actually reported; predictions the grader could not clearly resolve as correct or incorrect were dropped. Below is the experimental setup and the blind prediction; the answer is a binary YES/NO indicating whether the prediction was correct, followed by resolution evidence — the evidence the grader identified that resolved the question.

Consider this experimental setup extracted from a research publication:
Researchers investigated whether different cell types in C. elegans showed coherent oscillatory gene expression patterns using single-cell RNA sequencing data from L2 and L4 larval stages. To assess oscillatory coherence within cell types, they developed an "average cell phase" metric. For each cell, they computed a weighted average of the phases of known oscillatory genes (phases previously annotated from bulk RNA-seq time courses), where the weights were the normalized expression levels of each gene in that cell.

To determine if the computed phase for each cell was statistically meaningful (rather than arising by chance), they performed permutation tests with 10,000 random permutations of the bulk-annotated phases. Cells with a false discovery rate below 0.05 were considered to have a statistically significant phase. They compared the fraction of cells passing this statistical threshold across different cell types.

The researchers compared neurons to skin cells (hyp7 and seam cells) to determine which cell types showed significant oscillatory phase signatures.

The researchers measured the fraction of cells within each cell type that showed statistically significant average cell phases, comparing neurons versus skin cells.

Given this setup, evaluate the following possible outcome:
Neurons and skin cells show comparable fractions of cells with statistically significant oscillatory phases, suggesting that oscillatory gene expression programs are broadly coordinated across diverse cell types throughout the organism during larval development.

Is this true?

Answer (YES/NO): NO